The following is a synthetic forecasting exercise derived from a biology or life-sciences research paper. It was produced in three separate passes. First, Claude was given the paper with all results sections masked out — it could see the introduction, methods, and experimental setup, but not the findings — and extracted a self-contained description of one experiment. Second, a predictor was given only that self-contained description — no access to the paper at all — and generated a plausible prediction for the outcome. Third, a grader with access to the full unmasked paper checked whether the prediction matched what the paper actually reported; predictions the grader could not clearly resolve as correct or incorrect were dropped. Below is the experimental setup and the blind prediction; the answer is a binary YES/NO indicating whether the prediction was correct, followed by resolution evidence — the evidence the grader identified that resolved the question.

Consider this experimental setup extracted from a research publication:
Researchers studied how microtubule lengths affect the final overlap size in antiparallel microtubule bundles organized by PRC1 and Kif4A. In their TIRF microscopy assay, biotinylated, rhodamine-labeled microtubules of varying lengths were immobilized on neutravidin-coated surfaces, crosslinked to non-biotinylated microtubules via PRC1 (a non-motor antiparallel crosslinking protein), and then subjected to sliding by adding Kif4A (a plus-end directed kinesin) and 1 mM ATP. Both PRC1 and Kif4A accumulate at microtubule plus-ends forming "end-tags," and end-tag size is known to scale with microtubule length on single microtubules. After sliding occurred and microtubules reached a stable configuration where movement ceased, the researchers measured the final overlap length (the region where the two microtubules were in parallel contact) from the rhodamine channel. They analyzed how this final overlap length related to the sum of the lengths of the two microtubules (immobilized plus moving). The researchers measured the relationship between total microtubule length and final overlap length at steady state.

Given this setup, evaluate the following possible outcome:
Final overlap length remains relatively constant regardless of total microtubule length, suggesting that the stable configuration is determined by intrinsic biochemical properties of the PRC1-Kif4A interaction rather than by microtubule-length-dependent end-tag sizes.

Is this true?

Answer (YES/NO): NO